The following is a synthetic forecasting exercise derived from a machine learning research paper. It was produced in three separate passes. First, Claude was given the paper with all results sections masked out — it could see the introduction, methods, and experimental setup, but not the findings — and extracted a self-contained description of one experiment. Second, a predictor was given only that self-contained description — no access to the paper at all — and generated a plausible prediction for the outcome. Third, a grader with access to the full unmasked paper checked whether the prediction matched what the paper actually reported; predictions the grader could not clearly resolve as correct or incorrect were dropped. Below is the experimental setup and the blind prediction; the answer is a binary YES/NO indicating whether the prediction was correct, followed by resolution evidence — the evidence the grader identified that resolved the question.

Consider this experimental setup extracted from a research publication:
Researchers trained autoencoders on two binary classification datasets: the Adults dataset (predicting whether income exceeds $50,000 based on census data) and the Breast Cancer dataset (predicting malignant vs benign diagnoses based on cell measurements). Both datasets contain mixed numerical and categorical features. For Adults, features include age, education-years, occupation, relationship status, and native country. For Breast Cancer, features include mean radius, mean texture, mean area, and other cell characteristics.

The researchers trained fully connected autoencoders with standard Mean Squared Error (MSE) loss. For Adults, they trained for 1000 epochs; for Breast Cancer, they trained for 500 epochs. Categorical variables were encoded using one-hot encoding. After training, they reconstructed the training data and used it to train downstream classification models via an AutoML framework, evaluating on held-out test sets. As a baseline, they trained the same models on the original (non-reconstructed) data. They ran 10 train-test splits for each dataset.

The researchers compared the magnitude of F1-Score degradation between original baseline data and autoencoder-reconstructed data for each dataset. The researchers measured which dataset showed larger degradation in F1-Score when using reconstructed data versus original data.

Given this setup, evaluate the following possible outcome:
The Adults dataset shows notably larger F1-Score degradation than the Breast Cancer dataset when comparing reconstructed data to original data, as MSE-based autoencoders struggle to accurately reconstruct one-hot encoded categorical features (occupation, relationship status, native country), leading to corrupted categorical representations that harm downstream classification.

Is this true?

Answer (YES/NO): NO